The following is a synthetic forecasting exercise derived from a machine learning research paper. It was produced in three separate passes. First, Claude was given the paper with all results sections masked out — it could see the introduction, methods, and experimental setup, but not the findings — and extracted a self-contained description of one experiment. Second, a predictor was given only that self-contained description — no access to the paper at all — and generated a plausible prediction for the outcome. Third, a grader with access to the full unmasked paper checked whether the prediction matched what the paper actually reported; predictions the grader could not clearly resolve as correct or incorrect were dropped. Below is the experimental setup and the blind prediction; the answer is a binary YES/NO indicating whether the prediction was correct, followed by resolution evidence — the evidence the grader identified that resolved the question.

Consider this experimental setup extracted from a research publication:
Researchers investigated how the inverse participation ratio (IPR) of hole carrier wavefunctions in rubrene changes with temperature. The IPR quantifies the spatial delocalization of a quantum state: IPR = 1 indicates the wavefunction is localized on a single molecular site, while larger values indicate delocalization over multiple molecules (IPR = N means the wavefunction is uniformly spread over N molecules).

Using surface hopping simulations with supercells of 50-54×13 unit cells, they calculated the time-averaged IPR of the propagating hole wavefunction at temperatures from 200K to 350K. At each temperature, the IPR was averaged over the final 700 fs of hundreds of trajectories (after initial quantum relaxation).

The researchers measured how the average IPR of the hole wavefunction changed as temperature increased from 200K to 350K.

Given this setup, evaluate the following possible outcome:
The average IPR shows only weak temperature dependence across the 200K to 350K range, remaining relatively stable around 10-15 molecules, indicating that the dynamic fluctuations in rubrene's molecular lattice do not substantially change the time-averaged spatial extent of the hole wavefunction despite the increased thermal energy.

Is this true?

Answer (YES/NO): NO